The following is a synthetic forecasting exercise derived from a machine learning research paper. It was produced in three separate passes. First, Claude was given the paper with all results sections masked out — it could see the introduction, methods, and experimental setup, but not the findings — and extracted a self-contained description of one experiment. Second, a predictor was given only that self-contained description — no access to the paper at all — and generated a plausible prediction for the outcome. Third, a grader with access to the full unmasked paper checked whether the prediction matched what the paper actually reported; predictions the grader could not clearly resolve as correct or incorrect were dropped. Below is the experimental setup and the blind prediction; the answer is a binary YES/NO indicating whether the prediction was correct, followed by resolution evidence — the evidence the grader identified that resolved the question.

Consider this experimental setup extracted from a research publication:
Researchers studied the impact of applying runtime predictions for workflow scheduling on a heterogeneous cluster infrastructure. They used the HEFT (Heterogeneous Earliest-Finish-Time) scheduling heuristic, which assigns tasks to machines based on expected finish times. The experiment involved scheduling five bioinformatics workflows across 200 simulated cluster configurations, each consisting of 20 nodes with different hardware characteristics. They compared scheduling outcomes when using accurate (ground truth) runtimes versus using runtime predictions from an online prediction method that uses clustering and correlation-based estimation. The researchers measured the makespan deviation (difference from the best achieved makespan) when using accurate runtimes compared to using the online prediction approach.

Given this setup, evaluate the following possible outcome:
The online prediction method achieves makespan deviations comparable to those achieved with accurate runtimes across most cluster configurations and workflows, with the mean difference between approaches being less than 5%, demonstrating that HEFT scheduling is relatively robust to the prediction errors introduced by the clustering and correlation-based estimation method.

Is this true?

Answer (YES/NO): NO